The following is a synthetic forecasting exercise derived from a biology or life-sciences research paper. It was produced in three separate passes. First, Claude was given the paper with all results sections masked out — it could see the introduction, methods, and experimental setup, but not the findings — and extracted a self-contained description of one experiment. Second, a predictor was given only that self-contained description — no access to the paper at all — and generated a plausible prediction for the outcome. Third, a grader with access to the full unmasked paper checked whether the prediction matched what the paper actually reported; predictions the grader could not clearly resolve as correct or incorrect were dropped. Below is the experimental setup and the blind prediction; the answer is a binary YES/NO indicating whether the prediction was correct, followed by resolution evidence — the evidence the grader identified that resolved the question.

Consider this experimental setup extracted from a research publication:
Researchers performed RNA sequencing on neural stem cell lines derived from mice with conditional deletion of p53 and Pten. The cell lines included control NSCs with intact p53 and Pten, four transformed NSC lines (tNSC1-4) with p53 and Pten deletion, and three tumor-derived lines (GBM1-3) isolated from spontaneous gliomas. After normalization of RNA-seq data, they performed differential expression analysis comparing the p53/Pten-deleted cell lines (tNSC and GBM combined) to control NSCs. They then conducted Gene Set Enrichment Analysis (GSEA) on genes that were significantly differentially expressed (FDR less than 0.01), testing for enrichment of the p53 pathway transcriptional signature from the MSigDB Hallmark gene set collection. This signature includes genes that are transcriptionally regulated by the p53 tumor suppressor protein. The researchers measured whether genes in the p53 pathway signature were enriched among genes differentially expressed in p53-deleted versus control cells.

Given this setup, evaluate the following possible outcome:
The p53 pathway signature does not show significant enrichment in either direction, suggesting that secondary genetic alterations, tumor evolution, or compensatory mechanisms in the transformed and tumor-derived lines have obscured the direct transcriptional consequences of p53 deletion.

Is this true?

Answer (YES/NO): NO